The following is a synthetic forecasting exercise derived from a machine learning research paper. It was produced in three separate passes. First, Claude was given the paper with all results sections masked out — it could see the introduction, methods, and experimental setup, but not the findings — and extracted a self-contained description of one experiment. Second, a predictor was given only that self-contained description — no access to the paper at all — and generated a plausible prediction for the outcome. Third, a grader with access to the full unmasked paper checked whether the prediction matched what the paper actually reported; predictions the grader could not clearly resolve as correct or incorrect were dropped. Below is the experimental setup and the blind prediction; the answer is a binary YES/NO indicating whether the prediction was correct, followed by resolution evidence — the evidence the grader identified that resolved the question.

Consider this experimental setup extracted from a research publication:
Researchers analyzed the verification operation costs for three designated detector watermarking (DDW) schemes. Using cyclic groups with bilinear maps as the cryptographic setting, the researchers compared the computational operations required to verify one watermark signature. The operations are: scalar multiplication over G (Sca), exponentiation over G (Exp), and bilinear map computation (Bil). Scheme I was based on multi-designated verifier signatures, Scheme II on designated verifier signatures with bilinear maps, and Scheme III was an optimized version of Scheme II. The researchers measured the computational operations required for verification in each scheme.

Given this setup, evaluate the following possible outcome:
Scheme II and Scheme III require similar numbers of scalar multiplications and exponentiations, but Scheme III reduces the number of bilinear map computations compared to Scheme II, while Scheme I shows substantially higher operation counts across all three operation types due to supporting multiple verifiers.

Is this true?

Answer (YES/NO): NO